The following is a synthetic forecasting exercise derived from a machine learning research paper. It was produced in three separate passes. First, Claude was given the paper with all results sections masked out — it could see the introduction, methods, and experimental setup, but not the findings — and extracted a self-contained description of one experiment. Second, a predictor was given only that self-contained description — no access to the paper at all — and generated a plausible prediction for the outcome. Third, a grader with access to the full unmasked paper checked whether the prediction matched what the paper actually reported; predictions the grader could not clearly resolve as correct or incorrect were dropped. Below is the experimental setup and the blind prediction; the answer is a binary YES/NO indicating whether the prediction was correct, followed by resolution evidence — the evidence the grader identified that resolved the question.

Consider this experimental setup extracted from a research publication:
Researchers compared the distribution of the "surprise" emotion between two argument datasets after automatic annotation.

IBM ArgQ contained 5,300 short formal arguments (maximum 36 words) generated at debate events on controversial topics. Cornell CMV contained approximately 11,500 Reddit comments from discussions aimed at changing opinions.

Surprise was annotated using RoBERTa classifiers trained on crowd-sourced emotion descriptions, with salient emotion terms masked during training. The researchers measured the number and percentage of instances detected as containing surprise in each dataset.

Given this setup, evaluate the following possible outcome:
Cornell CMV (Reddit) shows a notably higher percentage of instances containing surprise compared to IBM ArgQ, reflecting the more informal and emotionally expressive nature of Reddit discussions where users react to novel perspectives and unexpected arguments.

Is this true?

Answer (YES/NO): YES